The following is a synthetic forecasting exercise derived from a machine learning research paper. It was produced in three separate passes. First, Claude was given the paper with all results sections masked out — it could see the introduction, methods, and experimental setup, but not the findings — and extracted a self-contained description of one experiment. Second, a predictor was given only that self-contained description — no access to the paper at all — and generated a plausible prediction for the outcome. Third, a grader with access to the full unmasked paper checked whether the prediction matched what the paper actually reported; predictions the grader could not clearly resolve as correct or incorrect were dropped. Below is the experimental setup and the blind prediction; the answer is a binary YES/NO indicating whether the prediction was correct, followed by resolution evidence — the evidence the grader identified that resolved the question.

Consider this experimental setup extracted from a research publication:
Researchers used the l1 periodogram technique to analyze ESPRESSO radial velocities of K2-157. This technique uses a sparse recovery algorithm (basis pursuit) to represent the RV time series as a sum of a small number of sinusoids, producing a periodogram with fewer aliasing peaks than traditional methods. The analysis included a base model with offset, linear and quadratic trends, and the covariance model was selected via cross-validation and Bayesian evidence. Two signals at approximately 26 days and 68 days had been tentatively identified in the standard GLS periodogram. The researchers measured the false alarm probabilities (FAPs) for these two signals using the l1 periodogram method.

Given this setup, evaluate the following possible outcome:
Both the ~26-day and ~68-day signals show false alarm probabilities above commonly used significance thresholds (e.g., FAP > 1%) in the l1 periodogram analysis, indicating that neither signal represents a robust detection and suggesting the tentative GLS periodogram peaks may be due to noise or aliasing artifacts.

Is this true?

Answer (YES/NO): NO